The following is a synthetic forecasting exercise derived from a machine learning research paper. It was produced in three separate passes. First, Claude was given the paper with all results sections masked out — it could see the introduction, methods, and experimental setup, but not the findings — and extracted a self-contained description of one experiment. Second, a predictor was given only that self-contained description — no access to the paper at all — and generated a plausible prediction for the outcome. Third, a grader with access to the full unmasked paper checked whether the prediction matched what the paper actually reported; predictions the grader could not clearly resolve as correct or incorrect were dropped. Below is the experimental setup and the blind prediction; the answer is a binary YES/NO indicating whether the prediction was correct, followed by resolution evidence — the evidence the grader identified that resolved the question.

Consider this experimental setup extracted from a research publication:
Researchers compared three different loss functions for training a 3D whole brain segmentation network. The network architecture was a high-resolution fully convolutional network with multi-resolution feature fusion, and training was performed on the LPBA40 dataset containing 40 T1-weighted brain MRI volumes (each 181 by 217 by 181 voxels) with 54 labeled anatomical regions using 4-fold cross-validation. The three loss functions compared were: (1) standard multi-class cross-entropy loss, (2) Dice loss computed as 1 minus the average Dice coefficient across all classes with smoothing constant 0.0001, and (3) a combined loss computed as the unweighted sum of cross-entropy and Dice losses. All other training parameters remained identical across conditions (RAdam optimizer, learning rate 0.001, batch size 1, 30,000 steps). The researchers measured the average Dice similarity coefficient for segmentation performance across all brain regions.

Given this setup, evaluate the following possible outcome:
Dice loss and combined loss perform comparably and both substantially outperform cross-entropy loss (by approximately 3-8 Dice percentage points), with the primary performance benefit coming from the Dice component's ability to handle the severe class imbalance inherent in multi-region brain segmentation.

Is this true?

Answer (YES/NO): NO